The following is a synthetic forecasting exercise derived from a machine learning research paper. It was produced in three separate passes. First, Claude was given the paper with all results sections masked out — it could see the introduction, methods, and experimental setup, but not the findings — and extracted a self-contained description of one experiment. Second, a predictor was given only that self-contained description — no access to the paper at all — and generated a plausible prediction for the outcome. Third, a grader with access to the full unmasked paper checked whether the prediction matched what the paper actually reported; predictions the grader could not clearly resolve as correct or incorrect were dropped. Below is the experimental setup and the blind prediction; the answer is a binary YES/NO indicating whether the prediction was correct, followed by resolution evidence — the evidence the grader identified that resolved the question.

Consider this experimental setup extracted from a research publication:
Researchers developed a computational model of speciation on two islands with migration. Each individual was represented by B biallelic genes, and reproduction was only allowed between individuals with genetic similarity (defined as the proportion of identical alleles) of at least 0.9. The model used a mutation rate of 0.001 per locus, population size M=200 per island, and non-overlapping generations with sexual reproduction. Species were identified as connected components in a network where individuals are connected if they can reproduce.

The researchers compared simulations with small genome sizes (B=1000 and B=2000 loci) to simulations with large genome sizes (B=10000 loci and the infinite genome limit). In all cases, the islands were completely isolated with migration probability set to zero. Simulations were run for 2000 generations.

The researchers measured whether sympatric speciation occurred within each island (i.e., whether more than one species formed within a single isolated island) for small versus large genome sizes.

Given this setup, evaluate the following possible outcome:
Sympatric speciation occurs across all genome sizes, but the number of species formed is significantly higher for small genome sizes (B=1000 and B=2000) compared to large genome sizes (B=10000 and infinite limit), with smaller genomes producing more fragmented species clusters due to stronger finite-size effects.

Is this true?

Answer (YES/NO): NO